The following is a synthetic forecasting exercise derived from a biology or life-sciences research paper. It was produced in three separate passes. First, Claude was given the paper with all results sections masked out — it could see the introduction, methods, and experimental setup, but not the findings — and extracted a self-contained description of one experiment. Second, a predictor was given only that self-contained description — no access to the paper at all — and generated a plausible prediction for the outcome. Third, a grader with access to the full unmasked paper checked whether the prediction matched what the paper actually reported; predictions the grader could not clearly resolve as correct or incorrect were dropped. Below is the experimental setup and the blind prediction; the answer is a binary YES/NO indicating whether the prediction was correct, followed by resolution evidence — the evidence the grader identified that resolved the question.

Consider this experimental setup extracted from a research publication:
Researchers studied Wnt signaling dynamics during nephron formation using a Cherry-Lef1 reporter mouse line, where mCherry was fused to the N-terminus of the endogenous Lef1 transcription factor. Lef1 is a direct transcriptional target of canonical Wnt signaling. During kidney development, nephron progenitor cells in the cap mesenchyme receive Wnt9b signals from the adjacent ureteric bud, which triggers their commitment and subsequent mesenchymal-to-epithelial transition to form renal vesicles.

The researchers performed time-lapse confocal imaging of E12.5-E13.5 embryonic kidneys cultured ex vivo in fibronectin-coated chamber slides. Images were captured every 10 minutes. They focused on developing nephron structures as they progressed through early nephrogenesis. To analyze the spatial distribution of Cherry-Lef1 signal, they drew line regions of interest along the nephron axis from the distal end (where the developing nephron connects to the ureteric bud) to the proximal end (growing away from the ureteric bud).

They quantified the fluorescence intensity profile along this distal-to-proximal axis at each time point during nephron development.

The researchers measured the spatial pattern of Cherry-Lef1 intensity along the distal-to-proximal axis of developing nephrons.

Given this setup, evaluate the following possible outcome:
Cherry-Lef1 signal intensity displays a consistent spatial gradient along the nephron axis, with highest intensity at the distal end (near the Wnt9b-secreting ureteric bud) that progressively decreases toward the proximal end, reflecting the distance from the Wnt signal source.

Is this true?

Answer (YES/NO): NO